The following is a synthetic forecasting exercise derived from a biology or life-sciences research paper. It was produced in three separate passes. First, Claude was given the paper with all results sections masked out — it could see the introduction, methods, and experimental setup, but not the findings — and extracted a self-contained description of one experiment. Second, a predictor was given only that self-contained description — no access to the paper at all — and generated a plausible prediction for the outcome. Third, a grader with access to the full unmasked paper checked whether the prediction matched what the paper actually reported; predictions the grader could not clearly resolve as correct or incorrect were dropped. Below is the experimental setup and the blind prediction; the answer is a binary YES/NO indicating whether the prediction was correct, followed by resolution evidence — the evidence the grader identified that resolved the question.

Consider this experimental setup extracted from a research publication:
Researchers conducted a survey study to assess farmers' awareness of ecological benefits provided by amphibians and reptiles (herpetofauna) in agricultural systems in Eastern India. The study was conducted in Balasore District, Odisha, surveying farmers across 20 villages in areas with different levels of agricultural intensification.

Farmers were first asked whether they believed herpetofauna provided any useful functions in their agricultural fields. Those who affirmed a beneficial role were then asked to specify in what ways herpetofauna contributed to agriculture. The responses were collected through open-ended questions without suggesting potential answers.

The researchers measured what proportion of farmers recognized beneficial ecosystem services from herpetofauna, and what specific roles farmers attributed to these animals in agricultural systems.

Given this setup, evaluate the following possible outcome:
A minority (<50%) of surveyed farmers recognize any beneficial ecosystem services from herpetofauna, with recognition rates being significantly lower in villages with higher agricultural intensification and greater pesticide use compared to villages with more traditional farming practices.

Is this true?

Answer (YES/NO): NO